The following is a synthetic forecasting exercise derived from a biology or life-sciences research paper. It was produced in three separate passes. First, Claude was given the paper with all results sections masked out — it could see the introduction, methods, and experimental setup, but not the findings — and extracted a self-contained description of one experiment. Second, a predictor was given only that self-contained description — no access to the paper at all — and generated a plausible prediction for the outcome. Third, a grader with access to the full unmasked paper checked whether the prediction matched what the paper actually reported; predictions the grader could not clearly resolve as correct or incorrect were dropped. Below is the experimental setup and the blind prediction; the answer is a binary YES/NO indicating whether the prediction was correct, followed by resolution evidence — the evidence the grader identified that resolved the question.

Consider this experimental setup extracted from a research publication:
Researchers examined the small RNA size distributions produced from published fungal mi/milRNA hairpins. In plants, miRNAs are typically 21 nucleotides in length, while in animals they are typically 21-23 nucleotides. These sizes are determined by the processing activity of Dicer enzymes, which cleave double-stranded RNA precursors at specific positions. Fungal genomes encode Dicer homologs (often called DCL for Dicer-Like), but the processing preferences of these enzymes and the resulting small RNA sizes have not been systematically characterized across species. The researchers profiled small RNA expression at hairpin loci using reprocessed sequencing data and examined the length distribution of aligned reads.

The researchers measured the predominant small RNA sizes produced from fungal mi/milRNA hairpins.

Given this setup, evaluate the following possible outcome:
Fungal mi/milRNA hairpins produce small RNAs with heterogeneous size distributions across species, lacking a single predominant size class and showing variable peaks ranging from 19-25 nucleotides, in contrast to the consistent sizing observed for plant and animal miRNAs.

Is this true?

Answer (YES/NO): NO